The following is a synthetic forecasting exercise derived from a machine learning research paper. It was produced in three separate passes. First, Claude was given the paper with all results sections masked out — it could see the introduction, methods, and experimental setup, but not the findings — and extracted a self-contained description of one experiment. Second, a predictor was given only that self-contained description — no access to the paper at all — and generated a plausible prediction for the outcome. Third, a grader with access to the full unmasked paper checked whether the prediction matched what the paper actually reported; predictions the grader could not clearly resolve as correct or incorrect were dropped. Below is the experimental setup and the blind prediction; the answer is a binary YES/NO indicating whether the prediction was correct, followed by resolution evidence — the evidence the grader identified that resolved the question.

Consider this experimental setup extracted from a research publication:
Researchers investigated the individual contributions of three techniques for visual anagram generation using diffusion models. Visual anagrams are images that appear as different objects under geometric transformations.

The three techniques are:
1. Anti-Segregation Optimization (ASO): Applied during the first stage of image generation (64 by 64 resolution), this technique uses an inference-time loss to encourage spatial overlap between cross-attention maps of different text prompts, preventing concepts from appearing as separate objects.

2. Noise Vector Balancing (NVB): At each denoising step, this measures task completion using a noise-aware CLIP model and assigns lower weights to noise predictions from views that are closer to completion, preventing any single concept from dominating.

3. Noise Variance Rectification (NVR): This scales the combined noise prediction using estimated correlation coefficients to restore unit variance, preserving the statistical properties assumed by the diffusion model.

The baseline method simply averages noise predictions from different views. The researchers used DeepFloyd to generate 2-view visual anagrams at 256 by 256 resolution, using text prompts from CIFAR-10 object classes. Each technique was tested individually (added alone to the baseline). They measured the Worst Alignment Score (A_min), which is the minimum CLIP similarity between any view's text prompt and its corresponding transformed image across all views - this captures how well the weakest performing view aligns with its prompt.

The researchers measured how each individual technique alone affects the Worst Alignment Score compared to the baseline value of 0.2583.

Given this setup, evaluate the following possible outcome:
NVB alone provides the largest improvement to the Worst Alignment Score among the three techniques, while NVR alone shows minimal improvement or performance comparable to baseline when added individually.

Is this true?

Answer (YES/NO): NO